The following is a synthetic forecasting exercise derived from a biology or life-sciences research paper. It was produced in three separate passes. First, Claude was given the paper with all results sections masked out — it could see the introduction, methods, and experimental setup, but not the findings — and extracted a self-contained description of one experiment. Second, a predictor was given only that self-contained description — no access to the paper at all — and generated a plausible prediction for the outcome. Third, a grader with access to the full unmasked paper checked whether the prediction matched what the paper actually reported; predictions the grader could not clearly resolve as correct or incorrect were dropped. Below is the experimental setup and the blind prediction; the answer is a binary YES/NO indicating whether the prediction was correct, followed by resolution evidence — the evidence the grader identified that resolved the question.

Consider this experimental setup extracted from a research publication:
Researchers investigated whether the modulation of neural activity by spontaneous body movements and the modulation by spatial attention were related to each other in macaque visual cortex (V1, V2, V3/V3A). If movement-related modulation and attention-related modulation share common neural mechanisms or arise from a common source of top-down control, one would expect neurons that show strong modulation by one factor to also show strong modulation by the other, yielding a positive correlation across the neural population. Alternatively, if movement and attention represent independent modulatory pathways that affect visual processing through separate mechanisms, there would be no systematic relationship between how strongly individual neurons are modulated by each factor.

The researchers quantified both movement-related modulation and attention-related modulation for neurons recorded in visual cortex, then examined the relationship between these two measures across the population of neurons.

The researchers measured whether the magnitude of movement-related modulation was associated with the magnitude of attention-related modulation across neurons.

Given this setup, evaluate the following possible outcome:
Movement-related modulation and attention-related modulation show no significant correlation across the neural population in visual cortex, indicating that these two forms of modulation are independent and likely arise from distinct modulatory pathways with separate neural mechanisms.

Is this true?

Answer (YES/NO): YES